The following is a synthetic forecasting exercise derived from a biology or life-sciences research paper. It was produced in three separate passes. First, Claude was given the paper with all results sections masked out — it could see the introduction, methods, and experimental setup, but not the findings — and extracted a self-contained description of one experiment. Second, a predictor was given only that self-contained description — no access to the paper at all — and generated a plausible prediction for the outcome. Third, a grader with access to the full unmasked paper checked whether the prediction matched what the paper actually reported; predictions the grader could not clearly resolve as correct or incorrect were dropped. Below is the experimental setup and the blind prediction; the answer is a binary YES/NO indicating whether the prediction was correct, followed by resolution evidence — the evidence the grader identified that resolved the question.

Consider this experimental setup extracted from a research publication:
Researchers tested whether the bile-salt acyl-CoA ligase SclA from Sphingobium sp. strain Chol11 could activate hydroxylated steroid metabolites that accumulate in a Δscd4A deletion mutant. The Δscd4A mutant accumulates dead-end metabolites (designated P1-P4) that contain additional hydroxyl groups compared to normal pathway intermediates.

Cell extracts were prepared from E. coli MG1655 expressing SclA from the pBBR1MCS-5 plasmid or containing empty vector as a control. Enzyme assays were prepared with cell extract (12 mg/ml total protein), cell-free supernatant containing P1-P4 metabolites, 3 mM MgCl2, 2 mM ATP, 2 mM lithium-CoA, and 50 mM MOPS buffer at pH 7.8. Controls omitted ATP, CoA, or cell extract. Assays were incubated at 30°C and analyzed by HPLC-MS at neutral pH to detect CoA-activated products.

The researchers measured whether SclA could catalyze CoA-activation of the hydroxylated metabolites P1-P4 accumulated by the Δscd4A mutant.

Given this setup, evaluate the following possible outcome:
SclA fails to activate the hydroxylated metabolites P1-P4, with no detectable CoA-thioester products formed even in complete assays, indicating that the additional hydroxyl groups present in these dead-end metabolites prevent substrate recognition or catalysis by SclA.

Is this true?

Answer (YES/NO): NO